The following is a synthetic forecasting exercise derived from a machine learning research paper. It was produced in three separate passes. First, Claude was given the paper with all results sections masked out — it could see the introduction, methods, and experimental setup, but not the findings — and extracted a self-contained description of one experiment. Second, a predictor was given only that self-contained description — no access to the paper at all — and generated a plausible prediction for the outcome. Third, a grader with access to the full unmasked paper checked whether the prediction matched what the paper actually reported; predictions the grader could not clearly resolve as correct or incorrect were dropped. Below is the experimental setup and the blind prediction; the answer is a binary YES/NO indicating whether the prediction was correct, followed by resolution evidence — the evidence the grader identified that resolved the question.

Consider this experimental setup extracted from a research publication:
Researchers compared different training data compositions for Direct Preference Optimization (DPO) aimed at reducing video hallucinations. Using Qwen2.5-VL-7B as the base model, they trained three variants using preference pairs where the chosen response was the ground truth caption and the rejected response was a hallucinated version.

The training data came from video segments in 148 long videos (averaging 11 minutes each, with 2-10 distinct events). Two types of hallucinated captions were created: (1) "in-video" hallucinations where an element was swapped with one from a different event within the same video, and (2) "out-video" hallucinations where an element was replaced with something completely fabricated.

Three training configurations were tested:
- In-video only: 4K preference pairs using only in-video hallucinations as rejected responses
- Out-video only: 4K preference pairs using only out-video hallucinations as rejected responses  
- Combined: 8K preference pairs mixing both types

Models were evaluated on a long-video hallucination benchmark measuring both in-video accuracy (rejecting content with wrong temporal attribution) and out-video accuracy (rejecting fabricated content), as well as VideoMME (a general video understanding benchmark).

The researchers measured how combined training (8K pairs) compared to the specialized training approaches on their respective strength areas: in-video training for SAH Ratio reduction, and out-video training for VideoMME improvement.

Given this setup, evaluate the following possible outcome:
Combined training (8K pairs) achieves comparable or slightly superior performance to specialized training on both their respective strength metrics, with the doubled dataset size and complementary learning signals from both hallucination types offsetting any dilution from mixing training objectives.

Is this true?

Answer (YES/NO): NO